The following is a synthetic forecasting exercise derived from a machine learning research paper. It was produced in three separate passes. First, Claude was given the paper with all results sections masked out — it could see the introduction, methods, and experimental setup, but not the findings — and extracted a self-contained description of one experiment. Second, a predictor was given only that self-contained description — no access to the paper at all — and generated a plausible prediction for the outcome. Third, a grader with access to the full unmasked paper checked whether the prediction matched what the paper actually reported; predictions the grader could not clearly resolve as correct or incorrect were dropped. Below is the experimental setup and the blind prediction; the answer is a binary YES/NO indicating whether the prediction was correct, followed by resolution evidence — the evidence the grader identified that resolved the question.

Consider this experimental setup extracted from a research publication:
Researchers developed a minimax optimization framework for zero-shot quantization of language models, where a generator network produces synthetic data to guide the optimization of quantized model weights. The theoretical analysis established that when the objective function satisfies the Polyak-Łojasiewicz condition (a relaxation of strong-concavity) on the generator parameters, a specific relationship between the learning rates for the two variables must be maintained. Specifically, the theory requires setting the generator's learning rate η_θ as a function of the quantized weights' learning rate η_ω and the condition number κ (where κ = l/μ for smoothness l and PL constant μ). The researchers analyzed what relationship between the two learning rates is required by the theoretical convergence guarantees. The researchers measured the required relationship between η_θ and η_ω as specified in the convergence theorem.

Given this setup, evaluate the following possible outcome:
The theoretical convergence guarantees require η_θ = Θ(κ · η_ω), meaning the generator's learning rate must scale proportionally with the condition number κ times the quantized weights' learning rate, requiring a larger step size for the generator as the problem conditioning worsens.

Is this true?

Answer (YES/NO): NO